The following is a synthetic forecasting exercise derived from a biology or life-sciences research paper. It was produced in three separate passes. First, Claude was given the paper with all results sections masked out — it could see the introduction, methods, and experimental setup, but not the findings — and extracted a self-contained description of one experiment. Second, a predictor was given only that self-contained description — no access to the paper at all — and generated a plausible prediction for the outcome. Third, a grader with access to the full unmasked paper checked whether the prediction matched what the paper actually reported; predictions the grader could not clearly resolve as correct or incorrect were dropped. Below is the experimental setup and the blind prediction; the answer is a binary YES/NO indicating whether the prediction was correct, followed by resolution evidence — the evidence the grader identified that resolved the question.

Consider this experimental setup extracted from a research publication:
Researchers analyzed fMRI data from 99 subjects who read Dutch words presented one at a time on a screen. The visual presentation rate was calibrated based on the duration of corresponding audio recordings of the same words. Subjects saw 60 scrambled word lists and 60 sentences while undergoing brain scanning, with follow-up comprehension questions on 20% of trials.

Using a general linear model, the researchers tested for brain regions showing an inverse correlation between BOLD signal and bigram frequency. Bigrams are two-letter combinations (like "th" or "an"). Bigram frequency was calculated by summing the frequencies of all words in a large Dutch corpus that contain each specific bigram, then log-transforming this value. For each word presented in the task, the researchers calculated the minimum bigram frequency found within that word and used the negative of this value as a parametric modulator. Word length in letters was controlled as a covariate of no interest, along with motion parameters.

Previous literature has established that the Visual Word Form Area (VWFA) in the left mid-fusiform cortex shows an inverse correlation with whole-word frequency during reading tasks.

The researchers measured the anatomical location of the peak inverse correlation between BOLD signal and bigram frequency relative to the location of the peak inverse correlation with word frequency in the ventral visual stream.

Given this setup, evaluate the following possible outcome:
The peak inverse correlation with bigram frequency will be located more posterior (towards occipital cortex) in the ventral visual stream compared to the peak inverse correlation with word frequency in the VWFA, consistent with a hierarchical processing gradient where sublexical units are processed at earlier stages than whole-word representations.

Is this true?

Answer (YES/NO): YES